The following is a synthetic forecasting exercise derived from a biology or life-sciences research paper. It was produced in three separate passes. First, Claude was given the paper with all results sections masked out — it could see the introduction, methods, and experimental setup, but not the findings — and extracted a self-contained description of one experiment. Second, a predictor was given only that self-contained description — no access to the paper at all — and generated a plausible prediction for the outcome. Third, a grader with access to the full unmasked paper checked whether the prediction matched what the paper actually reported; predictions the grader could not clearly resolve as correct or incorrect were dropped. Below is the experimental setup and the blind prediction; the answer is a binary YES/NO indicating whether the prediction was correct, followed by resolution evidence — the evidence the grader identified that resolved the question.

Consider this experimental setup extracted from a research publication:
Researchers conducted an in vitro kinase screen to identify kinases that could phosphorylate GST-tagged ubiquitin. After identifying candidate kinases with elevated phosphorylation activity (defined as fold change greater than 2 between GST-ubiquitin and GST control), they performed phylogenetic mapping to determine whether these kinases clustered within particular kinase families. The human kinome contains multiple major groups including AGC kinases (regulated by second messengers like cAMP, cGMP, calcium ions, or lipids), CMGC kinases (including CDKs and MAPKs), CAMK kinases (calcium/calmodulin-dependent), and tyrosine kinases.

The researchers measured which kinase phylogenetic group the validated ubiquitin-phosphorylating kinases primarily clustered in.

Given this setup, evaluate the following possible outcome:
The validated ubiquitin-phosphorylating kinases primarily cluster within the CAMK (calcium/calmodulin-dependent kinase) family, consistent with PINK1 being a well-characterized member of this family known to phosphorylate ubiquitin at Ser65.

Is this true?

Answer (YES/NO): NO